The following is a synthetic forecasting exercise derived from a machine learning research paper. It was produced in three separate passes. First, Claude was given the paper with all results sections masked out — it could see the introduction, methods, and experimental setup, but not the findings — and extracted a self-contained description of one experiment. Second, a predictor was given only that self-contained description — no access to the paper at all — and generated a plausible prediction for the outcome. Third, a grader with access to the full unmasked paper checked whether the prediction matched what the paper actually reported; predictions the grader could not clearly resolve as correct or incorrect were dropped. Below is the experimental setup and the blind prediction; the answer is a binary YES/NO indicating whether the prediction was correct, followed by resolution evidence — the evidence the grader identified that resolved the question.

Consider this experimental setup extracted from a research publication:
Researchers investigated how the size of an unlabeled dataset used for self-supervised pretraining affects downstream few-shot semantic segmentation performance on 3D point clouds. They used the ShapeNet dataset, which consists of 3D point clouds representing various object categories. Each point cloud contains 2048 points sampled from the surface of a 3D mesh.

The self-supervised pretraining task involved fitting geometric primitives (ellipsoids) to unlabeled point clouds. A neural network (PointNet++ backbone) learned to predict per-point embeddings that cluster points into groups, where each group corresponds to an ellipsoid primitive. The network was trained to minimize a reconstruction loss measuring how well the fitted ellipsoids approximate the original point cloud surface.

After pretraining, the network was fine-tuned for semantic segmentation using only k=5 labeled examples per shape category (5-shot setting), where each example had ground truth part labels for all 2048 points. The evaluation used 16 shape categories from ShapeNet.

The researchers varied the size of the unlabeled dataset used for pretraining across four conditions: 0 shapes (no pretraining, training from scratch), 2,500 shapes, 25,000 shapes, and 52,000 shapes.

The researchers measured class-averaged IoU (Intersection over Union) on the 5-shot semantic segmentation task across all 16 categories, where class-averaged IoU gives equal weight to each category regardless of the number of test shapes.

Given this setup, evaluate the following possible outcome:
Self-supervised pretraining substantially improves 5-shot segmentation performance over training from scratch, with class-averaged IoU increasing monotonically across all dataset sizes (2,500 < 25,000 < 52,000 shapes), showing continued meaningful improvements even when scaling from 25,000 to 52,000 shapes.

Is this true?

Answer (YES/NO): YES